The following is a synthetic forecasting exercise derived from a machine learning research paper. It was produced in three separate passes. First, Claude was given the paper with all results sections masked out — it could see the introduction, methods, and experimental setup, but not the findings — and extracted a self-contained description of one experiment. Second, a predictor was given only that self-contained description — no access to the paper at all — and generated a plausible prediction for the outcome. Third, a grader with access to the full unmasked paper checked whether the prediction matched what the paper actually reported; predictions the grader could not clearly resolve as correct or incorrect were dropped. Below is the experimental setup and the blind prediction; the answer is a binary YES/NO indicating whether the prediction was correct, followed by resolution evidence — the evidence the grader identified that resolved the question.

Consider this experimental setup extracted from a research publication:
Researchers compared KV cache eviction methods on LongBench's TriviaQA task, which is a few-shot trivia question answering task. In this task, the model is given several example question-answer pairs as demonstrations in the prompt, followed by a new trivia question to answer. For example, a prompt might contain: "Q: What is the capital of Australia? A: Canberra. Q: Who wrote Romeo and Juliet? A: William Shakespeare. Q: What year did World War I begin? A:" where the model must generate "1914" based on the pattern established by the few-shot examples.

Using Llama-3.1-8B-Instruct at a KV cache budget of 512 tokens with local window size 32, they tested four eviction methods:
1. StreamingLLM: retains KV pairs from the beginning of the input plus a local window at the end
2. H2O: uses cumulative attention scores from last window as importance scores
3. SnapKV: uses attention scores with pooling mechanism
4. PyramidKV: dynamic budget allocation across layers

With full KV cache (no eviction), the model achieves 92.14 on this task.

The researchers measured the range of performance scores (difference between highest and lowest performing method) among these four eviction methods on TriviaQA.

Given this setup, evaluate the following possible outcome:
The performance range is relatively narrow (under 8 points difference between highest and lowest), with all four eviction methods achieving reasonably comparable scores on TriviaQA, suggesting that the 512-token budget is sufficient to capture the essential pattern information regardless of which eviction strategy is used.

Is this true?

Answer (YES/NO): NO